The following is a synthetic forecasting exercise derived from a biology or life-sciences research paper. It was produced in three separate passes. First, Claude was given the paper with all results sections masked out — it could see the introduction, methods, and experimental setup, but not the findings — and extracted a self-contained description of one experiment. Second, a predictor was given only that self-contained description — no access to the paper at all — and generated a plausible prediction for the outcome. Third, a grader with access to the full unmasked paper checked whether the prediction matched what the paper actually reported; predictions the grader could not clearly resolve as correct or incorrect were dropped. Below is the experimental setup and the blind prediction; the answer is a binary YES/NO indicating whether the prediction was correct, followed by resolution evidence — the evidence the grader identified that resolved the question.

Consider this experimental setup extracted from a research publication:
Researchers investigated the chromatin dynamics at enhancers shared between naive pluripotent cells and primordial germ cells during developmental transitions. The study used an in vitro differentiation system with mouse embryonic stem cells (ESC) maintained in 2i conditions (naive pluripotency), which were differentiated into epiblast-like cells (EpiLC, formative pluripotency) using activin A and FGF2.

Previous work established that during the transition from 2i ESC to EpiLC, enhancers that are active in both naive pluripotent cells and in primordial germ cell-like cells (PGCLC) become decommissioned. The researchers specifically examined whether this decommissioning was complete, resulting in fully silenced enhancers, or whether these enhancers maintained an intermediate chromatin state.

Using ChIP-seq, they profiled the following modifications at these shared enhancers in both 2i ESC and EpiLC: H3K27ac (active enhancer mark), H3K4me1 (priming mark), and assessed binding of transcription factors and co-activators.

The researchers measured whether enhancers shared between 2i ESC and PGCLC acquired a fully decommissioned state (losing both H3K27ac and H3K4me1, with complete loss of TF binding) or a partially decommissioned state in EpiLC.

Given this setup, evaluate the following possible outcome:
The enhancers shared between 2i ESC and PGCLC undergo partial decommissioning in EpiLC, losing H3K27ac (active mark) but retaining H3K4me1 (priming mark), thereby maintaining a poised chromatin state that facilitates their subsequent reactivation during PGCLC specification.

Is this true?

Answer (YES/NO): YES